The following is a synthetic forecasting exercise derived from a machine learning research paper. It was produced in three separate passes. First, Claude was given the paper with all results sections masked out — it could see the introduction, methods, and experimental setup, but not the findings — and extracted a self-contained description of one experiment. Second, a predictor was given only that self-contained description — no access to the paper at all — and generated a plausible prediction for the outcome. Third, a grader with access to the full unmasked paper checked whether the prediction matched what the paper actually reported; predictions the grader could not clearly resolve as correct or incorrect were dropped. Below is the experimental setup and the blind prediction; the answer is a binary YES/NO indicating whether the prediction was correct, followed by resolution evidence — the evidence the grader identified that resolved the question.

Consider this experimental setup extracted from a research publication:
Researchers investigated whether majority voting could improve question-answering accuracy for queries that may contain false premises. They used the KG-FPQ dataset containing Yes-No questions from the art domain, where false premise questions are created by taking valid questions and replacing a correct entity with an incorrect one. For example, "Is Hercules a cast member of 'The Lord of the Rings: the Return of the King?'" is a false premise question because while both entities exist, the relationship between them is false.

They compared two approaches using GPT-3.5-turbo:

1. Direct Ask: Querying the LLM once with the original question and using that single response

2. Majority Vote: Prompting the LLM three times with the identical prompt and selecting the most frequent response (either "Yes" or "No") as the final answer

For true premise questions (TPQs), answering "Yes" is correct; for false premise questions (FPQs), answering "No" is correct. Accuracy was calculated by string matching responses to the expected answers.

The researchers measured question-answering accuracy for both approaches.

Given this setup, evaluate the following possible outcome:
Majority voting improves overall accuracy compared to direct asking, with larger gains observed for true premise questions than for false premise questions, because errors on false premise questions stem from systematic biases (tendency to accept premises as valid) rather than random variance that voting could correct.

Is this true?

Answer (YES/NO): NO